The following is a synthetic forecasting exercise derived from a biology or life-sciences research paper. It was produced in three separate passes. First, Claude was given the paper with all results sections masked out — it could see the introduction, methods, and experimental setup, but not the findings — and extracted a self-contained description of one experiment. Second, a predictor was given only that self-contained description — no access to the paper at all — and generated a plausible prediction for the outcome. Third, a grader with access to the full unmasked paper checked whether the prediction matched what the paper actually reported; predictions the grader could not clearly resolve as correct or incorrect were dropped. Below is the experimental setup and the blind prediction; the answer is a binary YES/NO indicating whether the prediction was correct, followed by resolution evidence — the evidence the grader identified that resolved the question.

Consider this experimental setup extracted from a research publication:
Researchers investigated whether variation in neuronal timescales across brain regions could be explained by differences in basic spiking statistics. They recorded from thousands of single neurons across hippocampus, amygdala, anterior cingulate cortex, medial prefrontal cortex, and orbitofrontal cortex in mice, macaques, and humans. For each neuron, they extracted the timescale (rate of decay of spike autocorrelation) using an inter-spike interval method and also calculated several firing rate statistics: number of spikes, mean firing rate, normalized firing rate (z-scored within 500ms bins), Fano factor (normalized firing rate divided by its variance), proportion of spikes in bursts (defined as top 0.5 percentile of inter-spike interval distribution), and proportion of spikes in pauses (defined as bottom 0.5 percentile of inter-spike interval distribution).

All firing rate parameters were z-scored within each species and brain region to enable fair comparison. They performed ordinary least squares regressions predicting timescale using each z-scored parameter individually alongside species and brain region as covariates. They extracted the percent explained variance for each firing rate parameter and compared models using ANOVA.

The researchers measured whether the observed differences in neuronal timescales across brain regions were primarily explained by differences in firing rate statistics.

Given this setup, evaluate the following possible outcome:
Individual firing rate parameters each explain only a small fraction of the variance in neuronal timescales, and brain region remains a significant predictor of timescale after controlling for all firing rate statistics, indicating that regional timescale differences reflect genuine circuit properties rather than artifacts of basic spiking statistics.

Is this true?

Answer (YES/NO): YES